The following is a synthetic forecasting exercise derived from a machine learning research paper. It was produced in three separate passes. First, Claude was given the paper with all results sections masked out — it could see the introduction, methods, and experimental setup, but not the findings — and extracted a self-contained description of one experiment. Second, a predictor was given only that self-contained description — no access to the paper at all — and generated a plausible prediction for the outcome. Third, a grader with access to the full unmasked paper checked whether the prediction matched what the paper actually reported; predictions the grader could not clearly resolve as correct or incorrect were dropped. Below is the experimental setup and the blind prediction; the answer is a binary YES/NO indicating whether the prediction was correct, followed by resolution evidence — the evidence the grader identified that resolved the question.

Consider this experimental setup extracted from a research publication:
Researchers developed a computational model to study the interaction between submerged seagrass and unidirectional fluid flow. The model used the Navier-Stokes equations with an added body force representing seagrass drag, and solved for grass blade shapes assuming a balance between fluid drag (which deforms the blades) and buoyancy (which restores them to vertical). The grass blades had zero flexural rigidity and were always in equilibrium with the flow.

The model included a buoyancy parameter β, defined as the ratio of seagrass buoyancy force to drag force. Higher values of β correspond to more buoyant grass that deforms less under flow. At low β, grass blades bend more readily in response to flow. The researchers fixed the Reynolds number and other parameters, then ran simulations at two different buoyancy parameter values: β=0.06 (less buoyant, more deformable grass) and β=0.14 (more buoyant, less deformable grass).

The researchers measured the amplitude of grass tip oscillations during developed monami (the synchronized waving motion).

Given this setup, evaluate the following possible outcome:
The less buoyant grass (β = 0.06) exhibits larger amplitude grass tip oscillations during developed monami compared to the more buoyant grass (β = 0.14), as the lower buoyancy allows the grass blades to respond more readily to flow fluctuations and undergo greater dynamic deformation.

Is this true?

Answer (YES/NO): NO